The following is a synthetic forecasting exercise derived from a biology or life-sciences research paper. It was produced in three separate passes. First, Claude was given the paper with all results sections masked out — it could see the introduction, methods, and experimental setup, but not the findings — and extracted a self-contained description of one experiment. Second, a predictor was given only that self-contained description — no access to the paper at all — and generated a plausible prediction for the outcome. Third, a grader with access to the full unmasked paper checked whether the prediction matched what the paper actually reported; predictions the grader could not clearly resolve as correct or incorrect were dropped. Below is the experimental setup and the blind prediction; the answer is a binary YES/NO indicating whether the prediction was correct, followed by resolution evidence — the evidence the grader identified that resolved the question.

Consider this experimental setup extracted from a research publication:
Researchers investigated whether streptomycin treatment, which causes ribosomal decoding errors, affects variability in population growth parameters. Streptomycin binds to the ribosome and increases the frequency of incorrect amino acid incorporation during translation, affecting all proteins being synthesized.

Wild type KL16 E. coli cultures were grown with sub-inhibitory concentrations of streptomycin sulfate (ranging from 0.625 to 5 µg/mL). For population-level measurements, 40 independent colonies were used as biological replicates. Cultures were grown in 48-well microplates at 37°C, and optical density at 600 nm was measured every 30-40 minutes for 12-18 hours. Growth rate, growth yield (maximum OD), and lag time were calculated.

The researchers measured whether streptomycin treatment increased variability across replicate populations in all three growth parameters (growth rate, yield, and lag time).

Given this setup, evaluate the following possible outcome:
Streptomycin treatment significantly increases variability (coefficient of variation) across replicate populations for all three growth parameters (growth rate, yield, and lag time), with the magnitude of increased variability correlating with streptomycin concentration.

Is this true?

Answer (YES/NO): NO